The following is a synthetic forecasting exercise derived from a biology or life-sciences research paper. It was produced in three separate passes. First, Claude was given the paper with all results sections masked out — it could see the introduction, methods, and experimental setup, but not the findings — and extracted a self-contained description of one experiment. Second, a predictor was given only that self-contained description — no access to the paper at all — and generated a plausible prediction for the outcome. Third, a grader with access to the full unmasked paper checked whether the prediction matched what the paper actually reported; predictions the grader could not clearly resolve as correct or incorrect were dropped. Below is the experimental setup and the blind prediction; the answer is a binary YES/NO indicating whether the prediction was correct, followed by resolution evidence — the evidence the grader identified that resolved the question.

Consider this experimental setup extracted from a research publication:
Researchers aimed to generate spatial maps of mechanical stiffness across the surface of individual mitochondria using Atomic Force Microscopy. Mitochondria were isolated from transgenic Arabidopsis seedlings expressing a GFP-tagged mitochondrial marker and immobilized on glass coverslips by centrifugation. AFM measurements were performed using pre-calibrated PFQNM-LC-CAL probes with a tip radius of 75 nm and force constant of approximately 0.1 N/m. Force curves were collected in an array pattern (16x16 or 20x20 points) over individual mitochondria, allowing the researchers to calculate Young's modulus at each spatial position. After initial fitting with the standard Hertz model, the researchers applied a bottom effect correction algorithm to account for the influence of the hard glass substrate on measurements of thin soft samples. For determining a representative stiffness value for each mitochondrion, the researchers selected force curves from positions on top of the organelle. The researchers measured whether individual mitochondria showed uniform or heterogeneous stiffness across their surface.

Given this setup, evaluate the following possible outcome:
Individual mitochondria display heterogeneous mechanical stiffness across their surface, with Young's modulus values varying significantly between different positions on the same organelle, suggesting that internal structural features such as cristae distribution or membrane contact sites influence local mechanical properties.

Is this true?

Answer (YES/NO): NO